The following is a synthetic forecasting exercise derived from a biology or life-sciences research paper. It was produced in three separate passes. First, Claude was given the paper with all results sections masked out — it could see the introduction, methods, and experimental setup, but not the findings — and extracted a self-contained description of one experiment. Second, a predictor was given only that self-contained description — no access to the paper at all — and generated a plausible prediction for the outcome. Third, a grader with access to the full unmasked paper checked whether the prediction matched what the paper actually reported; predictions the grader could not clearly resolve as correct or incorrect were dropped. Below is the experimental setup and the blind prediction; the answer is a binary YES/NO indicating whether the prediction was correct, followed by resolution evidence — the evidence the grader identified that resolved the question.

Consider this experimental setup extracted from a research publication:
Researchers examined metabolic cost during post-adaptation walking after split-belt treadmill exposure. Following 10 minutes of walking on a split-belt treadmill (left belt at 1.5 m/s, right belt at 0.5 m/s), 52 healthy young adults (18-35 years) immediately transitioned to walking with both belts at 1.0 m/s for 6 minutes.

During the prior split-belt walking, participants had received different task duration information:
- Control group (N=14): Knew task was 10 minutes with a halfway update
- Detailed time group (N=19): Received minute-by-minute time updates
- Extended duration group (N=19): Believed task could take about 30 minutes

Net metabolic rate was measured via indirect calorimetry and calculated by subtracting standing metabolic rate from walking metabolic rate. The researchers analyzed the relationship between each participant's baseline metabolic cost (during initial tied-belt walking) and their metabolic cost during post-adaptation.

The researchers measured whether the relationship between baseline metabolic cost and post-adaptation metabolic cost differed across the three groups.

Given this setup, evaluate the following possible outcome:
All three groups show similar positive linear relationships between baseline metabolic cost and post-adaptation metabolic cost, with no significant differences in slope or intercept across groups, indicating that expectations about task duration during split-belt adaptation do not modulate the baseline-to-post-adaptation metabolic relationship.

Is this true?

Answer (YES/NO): NO